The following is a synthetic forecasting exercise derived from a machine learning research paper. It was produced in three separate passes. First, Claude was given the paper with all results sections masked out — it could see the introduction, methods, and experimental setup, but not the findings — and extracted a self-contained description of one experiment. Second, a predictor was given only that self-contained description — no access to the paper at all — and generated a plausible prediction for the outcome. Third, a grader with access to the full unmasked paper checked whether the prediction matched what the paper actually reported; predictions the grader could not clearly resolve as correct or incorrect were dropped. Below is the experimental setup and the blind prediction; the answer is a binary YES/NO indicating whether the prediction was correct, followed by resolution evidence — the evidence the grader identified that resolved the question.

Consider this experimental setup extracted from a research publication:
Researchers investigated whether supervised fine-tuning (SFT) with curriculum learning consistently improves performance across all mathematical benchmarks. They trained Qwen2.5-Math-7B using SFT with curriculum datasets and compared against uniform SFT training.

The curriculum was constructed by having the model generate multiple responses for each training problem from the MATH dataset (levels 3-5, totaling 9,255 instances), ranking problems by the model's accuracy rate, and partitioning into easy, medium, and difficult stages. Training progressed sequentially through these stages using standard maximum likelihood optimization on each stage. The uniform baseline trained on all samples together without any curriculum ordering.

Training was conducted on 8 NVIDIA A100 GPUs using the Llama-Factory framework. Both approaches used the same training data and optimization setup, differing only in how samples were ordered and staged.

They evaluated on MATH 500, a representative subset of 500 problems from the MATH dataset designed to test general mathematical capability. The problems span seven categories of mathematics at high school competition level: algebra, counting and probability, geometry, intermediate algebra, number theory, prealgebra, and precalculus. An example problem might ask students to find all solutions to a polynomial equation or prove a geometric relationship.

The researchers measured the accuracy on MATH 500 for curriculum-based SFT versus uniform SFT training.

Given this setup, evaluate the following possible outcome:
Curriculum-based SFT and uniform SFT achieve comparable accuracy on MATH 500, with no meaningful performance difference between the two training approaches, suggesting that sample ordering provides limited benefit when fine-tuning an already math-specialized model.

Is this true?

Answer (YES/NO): NO